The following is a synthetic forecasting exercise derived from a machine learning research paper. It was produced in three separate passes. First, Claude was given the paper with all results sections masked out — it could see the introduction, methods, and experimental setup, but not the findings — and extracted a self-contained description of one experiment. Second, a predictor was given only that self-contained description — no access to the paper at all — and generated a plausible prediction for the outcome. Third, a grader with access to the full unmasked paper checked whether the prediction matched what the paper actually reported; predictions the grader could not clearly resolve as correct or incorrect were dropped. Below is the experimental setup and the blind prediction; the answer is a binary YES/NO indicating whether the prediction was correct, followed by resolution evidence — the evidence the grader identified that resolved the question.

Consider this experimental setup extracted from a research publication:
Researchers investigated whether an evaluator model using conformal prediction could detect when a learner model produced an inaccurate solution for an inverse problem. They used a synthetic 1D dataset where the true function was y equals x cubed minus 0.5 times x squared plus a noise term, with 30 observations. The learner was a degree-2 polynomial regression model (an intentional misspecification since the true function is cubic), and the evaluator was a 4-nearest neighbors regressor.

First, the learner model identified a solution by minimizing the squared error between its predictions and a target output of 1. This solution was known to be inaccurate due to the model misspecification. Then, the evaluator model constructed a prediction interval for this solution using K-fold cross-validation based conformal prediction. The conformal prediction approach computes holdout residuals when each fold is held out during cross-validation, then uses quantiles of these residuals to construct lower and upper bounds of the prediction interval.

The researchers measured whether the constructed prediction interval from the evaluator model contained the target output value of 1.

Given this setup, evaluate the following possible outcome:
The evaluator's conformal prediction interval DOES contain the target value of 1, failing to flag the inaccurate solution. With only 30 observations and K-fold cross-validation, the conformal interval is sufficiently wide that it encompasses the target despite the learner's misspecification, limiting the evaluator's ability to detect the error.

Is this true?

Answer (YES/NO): NO